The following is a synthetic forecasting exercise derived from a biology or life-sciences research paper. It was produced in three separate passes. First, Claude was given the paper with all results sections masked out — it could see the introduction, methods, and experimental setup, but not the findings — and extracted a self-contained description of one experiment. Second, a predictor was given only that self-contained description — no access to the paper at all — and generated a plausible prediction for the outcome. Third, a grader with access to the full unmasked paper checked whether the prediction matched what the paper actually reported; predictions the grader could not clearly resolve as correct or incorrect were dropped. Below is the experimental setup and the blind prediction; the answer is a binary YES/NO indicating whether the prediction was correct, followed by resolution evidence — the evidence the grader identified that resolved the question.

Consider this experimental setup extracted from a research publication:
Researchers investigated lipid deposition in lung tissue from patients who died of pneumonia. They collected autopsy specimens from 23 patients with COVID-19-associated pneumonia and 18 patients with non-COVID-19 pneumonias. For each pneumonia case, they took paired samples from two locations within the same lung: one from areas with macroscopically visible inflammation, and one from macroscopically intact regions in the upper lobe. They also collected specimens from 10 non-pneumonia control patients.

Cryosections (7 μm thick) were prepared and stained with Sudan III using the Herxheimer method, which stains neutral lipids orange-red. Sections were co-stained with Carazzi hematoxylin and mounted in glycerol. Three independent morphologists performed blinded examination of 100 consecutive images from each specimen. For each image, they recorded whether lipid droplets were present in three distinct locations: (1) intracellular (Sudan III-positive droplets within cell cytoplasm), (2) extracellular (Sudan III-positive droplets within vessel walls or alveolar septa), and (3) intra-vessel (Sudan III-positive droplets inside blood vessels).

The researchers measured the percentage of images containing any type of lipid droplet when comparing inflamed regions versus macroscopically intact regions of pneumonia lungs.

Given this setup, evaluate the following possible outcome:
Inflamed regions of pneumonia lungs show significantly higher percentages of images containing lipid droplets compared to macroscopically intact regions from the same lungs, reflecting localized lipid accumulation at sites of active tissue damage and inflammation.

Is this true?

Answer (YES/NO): NO